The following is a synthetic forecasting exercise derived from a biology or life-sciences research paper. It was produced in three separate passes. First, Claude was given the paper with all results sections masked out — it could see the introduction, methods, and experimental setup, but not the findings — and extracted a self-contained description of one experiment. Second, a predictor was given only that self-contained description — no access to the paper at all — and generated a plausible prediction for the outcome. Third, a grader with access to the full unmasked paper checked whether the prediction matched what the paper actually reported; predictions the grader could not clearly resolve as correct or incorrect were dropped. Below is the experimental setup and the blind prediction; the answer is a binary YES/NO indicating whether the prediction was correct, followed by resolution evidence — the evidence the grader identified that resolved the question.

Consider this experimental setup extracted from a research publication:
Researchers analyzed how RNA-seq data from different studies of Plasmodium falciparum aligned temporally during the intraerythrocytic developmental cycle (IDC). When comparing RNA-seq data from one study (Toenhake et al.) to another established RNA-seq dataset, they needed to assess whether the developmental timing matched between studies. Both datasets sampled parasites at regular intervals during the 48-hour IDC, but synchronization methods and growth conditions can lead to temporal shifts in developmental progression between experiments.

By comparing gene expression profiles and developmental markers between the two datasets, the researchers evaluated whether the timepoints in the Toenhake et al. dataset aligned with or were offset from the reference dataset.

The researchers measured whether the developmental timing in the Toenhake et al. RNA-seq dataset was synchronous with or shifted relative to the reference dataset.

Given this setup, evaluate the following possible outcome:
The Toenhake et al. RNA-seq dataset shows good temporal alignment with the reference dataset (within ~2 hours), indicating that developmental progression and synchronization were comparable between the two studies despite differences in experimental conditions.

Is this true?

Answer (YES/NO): NO